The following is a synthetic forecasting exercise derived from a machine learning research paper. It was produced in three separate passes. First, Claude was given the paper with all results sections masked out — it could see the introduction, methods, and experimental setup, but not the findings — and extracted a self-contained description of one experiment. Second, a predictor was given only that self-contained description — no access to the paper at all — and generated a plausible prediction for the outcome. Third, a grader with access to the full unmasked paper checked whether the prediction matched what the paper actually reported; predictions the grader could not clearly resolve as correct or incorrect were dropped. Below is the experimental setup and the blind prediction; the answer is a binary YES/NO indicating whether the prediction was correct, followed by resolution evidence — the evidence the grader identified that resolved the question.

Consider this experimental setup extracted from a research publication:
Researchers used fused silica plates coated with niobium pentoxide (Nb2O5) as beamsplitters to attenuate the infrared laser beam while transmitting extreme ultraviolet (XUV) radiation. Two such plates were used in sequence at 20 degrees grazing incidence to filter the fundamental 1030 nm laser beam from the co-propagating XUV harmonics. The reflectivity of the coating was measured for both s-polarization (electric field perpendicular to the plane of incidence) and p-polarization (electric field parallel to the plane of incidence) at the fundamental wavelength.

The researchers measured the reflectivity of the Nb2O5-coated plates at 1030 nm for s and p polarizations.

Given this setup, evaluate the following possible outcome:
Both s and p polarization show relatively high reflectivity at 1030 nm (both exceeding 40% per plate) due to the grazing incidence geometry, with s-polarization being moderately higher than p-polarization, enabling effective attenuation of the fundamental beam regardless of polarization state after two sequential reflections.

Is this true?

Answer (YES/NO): NO